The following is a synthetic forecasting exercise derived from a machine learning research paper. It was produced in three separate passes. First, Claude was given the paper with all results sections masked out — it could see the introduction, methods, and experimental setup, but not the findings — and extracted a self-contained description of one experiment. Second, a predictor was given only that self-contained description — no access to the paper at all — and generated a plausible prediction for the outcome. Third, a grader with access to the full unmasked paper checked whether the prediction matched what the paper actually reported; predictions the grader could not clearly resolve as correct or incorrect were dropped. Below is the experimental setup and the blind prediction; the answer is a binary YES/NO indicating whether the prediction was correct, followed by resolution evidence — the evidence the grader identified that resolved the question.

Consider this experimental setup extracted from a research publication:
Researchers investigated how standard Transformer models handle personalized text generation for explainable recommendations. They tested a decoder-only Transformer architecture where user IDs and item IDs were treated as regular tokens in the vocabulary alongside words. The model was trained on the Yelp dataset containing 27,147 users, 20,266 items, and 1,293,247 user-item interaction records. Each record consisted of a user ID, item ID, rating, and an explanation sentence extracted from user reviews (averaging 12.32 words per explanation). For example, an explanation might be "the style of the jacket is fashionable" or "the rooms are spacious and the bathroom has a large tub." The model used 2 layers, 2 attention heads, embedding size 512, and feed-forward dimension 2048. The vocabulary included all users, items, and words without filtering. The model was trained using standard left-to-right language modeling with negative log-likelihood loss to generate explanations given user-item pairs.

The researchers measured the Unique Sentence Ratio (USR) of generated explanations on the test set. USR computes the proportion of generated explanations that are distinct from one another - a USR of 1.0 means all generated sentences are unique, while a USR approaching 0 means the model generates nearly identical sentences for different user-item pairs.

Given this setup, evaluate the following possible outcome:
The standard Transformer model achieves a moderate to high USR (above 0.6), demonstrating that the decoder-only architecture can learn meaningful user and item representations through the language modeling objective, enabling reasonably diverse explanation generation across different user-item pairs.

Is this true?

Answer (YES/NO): NO